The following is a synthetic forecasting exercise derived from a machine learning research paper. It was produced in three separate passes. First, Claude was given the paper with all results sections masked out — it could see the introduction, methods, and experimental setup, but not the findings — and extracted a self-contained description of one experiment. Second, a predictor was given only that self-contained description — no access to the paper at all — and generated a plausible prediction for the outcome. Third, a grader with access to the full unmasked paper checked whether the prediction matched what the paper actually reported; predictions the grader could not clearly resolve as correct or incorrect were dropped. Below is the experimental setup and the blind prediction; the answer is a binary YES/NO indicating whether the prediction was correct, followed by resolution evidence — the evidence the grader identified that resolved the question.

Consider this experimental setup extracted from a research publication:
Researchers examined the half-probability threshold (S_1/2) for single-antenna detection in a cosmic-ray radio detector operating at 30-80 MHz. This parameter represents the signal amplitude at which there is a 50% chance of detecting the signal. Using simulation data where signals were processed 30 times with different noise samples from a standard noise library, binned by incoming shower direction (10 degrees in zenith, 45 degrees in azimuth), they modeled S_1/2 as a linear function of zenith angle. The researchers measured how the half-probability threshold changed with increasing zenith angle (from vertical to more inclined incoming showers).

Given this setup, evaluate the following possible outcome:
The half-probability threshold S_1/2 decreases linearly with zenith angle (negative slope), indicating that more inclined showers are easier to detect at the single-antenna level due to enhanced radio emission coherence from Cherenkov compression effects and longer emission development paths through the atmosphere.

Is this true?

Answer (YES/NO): NO